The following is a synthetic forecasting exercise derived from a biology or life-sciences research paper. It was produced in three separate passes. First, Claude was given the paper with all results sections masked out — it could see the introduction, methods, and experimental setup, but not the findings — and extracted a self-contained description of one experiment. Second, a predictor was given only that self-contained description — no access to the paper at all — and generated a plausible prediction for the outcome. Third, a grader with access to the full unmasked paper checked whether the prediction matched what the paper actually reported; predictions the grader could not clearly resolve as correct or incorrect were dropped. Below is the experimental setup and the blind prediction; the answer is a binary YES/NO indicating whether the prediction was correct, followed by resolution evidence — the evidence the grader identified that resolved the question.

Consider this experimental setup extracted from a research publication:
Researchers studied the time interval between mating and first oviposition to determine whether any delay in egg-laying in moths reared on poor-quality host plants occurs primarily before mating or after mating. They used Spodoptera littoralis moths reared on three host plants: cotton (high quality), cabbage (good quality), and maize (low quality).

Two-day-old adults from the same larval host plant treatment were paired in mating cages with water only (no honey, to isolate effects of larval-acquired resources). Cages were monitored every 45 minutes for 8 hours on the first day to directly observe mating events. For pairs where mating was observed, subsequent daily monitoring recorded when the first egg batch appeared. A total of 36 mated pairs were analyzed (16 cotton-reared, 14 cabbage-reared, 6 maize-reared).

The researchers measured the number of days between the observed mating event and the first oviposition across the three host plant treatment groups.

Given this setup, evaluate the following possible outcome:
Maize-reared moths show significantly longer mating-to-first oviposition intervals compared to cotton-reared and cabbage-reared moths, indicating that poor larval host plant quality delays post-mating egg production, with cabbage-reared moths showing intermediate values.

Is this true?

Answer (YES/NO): NO